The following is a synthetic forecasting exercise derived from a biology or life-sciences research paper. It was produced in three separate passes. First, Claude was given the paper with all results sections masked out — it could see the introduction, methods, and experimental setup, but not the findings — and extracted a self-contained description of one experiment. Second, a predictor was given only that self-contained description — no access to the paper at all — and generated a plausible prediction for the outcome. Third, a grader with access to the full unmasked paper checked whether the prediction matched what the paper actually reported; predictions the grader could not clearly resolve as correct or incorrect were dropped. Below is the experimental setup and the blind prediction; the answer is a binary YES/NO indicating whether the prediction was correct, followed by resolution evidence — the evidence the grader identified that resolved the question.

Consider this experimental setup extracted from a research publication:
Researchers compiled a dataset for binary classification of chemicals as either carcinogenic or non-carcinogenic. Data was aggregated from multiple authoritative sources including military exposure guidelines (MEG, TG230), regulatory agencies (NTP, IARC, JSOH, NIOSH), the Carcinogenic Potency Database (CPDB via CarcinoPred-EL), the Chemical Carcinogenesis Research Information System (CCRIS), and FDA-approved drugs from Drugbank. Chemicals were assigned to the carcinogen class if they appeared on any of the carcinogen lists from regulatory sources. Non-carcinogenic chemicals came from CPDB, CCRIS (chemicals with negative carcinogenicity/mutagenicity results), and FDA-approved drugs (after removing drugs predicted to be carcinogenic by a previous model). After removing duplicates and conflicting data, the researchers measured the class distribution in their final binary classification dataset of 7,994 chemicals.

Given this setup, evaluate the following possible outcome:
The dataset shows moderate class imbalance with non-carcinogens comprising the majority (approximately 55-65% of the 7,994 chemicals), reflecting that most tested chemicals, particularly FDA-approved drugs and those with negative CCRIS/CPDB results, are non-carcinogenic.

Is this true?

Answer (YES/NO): NO